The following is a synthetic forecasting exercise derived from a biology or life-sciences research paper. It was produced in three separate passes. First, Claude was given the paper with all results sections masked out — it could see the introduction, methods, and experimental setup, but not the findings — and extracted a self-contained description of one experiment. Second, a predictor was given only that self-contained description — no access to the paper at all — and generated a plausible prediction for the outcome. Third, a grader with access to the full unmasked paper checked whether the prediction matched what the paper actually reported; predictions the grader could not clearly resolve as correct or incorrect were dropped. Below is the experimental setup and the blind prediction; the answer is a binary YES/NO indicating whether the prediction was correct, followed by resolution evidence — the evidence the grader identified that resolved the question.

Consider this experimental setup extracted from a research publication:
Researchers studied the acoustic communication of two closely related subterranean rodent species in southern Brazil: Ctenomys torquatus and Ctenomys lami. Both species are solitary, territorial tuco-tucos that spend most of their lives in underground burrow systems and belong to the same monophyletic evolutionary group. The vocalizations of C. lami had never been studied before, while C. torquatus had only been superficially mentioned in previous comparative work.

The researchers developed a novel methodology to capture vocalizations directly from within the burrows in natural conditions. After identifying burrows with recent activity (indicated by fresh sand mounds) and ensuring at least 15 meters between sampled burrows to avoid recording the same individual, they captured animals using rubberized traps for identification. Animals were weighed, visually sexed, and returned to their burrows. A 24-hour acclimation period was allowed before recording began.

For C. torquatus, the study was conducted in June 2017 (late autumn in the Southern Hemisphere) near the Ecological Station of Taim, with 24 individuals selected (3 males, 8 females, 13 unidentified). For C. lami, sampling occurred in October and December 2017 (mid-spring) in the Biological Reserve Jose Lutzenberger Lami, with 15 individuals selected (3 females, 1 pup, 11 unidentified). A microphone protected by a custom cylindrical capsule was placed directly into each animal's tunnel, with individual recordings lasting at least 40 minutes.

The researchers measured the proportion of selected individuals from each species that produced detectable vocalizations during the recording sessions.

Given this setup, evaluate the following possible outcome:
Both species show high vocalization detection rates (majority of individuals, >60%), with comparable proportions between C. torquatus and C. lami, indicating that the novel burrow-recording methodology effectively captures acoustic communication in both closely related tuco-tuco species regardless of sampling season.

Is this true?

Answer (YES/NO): NO